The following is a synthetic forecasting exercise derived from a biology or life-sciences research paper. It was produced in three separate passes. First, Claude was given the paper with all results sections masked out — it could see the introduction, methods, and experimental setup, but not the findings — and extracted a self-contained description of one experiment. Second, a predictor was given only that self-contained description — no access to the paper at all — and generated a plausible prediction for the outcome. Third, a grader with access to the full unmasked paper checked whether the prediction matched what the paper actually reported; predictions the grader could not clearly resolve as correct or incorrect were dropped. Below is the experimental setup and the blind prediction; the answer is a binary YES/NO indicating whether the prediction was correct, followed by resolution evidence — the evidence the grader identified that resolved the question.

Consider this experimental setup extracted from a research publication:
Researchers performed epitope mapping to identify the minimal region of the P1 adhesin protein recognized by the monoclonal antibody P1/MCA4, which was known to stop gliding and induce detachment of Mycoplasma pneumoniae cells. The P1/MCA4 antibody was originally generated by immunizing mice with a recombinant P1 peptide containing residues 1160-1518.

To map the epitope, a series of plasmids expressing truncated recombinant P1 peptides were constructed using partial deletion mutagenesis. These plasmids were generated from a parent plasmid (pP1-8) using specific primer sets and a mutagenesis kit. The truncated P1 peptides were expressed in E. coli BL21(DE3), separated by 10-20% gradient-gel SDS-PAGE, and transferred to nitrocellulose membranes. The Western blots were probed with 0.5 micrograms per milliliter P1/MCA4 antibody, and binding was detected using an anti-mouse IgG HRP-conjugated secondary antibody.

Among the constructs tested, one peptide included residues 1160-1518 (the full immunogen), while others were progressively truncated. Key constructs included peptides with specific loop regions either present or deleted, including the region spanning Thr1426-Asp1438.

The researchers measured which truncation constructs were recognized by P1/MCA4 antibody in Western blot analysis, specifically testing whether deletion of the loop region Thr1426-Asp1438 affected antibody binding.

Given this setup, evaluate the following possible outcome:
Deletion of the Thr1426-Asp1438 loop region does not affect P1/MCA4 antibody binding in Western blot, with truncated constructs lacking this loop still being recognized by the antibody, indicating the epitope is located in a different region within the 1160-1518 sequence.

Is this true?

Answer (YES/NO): NO